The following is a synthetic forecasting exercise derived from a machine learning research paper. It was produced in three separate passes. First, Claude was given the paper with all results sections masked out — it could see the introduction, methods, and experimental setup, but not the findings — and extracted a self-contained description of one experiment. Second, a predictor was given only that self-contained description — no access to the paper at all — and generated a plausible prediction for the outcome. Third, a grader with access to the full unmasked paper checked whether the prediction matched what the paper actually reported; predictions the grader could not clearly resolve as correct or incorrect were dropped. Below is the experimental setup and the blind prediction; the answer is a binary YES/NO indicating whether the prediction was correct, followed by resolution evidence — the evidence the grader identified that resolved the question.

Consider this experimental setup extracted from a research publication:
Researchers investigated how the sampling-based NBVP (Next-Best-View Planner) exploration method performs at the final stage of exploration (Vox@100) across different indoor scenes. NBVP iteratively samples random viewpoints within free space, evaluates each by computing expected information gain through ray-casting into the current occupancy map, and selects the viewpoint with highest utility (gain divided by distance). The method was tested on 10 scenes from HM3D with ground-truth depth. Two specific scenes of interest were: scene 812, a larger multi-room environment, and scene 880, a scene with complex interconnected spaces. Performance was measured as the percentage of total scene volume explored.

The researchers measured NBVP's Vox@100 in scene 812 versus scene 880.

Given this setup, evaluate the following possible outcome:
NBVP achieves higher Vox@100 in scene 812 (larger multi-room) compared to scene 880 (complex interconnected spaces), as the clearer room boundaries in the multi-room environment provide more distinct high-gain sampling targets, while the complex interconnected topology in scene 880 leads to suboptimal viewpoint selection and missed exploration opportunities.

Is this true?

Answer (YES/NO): YES